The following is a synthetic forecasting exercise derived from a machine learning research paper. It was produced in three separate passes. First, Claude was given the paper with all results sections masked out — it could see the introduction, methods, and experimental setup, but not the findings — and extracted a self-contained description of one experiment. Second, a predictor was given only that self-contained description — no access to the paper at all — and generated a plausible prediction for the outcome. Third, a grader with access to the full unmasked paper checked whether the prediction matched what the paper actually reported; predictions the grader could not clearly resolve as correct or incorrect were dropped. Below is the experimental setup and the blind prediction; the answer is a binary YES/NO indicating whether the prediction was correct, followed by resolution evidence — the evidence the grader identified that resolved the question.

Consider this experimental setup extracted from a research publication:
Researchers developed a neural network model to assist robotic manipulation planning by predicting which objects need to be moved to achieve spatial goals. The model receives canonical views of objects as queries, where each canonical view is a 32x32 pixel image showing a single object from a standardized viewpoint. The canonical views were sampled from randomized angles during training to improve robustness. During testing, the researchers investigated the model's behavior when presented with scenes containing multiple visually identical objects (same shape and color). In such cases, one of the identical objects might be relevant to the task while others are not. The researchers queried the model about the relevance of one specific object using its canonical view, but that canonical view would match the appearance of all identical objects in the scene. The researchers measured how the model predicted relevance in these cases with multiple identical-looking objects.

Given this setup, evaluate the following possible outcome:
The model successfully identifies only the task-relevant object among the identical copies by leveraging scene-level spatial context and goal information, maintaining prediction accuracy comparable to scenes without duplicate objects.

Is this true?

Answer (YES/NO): NO